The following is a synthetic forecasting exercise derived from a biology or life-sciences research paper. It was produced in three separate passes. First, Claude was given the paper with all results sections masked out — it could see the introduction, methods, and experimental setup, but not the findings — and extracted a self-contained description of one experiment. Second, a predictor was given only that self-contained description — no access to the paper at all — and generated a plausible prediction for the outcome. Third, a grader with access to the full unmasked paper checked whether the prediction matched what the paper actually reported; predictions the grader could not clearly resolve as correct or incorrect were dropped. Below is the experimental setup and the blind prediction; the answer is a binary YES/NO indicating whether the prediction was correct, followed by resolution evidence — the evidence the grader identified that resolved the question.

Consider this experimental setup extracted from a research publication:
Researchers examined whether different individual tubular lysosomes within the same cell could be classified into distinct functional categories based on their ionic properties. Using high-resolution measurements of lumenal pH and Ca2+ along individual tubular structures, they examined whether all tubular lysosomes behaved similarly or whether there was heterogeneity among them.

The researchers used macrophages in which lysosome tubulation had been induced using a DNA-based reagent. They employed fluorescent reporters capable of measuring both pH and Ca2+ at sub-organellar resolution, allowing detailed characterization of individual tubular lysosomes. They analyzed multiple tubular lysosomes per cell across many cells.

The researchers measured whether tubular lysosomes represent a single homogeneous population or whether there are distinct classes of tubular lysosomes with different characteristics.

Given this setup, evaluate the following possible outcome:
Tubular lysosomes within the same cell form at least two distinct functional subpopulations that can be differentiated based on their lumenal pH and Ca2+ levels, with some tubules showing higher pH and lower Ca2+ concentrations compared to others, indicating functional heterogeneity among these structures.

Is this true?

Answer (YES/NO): NO